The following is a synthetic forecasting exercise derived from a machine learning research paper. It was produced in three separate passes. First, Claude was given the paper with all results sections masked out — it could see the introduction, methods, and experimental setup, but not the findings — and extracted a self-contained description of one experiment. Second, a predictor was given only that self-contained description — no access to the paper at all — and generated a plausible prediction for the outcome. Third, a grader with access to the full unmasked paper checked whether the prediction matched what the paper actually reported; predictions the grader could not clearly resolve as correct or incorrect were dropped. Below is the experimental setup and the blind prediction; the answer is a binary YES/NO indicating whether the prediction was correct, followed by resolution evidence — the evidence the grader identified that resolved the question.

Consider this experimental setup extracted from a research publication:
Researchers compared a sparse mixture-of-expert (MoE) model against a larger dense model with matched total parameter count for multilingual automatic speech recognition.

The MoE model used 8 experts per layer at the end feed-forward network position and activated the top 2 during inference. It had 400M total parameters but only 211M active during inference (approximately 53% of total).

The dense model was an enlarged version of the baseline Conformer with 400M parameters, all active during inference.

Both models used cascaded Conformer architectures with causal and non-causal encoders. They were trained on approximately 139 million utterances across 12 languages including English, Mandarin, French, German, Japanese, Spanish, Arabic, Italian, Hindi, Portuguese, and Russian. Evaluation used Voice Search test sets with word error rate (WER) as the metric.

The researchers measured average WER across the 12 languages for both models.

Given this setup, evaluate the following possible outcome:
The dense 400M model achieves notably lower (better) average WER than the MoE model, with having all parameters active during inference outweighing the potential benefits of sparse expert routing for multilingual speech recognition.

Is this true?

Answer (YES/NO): NO